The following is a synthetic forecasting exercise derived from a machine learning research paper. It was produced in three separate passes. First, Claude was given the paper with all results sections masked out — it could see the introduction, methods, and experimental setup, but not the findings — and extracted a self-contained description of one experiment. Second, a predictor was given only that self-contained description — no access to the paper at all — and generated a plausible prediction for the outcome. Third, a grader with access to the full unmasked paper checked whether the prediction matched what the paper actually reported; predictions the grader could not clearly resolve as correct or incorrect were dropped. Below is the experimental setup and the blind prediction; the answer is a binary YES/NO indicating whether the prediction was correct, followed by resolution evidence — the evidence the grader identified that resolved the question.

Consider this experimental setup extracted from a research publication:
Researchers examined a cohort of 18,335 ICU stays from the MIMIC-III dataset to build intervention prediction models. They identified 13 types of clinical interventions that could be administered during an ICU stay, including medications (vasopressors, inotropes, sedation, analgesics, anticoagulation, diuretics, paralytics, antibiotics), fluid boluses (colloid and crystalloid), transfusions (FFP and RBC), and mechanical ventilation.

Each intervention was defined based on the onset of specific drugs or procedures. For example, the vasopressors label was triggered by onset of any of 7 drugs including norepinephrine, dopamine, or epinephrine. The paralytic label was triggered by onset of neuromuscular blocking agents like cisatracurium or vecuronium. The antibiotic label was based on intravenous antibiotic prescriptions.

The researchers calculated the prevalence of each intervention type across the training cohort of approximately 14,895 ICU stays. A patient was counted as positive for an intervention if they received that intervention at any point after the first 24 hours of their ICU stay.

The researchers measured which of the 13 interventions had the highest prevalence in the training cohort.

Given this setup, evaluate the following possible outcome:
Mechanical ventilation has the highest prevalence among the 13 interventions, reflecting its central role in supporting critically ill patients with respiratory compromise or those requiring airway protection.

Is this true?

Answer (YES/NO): NO